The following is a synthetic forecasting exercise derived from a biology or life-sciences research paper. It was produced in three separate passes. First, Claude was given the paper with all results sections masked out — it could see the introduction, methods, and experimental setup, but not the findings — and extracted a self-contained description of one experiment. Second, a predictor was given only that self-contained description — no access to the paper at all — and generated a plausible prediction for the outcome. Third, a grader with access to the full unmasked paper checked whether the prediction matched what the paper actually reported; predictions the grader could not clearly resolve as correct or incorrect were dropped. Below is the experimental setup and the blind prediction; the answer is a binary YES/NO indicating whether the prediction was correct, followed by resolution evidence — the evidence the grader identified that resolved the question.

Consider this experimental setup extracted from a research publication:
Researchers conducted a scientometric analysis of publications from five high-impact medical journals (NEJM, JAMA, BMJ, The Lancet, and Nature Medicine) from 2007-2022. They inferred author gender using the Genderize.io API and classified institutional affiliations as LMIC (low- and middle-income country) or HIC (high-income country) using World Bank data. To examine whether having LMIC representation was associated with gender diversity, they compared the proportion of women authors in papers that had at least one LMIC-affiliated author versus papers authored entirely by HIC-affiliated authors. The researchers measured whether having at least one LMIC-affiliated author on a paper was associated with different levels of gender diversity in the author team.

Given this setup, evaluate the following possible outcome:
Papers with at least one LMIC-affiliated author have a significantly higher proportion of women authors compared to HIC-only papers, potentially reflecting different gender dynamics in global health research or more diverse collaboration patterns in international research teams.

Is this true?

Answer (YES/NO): NO